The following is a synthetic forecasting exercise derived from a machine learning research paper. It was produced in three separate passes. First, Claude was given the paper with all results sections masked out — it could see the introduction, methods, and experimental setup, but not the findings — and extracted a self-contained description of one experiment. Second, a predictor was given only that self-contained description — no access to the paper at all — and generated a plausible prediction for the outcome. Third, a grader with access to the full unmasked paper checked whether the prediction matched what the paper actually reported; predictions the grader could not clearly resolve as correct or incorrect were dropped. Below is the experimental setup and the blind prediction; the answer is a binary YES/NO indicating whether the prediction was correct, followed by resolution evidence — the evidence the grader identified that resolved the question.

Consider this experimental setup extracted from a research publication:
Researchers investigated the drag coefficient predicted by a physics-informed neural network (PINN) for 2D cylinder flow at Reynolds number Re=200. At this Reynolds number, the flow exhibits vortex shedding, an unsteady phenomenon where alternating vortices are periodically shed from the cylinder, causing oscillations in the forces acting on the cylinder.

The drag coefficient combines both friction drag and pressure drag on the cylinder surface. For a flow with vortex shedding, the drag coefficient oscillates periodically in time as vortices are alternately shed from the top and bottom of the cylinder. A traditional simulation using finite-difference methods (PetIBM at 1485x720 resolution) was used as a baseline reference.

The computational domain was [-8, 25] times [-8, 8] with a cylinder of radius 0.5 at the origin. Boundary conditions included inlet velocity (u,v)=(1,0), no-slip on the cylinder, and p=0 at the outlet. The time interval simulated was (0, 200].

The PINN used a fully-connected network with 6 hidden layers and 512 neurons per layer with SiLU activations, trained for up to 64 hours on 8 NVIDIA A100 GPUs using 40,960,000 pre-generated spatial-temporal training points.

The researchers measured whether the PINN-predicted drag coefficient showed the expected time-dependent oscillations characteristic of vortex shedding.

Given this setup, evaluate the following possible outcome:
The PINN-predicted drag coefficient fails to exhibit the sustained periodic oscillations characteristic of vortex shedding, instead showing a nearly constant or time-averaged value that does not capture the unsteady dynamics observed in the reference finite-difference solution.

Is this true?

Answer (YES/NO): YES